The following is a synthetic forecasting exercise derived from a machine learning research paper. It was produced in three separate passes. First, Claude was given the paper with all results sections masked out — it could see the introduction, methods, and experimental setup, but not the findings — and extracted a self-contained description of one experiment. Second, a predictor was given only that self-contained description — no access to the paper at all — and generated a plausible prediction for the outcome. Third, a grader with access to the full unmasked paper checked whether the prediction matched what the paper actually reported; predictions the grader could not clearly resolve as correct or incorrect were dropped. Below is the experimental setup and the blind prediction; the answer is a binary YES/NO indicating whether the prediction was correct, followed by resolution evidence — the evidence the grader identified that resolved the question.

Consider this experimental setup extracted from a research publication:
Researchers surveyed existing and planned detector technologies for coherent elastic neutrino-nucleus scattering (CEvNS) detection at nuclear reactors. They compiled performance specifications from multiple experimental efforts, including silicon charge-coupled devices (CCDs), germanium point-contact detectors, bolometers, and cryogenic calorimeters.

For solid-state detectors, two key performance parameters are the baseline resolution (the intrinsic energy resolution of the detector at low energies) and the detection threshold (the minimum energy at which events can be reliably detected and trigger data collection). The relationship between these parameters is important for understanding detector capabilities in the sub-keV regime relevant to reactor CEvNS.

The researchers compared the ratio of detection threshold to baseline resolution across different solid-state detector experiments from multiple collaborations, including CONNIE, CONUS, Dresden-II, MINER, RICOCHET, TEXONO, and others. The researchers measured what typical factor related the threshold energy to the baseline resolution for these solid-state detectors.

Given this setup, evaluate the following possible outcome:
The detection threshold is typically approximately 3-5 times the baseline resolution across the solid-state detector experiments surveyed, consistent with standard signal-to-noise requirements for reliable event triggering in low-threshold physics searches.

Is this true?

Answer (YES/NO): NO